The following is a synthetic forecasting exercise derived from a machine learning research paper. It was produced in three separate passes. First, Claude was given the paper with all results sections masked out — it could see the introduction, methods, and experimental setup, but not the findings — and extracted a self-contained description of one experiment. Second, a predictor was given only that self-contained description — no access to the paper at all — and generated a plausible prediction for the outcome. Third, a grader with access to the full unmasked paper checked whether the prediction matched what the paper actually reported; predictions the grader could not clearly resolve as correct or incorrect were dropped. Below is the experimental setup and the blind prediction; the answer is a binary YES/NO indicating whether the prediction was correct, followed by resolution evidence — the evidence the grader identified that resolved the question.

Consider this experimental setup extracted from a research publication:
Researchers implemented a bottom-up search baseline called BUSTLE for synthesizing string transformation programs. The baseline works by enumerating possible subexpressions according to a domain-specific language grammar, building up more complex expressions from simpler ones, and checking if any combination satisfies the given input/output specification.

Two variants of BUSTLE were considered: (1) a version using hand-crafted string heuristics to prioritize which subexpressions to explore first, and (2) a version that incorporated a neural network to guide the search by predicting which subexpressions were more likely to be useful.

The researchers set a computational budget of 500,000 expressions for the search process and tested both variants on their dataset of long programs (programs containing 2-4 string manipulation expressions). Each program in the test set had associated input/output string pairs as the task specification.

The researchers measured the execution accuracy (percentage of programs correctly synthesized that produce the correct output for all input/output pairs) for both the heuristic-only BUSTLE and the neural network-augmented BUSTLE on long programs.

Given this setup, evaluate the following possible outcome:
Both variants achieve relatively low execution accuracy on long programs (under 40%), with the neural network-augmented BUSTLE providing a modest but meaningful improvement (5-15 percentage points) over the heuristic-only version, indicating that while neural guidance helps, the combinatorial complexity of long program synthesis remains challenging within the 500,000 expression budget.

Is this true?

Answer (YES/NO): NO